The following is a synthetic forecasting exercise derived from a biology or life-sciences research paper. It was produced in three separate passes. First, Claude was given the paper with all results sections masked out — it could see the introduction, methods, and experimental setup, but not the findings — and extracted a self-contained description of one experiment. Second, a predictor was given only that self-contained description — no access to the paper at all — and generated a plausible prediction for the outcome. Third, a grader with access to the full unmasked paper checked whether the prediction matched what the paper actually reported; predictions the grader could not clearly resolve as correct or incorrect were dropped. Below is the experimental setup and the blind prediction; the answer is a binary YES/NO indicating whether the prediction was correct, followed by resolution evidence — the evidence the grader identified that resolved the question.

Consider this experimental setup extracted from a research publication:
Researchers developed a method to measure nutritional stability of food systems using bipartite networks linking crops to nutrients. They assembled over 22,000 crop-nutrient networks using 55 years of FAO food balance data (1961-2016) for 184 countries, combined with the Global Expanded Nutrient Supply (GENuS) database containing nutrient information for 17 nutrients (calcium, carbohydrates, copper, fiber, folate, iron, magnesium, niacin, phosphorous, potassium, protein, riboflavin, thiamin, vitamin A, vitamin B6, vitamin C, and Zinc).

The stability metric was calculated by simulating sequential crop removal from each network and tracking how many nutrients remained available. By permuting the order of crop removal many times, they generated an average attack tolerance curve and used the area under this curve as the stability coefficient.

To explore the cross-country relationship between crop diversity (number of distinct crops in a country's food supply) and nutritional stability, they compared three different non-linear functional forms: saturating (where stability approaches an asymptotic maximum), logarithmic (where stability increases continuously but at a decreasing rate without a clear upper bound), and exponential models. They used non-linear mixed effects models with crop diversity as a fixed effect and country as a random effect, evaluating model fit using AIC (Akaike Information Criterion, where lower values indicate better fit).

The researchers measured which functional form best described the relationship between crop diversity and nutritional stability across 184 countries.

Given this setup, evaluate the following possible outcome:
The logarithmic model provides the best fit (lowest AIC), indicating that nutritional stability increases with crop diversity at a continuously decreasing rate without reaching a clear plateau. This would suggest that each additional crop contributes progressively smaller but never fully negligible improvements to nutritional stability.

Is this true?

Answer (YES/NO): NO